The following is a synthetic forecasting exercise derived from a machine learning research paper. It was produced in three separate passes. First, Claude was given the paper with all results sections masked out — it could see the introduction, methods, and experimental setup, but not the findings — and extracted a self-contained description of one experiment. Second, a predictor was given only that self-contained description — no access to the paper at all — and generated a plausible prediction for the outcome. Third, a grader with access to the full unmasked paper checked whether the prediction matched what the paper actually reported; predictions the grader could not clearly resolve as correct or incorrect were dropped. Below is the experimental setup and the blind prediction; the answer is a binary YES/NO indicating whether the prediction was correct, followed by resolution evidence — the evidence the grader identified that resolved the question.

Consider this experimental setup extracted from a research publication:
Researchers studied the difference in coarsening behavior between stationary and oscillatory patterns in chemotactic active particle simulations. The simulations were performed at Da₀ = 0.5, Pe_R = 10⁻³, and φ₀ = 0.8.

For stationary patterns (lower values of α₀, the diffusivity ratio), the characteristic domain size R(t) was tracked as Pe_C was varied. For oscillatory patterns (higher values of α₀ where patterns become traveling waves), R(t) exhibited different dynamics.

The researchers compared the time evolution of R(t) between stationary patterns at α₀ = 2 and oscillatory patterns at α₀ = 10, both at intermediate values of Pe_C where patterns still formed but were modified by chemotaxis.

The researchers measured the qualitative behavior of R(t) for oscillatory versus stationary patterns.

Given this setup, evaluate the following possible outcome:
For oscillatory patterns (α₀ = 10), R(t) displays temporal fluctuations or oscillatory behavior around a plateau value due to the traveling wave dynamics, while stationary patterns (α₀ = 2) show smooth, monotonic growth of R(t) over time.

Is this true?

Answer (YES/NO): YES